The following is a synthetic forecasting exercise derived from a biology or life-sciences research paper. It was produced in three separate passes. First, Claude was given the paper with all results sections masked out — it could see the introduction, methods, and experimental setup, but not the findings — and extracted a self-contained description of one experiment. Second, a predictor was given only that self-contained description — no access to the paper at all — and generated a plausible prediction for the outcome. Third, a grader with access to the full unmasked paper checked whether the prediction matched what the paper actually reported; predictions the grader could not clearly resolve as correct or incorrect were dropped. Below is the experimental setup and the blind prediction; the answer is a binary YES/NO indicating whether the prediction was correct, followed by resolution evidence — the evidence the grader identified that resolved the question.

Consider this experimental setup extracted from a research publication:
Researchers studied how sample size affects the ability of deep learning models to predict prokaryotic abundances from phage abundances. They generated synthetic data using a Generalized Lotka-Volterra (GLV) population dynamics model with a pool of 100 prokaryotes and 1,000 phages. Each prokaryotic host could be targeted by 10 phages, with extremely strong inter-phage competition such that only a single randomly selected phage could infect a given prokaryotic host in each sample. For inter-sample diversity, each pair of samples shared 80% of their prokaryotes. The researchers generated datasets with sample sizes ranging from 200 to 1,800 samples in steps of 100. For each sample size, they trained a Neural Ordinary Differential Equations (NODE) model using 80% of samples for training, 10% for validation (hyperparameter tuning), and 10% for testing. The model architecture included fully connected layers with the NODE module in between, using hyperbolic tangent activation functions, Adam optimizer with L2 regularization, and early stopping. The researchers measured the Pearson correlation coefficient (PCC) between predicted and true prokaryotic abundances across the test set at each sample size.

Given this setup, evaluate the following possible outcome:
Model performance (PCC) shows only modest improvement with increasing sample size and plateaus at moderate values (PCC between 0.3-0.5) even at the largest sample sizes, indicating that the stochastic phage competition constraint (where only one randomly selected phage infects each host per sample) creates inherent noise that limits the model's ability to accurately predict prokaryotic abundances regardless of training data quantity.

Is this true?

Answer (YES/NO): NO